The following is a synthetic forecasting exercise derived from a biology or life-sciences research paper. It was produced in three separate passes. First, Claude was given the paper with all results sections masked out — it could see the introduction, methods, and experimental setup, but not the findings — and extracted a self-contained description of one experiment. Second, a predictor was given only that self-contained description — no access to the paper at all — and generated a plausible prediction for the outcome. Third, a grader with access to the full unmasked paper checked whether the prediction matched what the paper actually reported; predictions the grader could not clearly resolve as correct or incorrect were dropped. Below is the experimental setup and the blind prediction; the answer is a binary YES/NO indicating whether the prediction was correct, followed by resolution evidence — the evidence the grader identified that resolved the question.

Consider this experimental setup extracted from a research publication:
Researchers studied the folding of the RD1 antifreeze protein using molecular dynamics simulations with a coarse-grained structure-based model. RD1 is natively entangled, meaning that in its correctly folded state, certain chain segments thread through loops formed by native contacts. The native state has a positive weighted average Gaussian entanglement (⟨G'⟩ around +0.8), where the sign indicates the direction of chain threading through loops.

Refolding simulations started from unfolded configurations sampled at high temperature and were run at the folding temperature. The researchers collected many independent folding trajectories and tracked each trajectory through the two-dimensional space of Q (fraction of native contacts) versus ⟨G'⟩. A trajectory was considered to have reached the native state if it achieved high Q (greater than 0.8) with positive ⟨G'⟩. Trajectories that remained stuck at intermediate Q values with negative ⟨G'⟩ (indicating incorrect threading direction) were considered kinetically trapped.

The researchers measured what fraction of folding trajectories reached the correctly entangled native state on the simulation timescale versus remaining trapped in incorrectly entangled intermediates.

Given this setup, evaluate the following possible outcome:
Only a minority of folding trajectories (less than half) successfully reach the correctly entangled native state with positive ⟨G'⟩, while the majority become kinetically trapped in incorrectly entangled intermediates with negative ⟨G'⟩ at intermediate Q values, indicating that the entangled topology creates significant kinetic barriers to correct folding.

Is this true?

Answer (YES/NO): NO